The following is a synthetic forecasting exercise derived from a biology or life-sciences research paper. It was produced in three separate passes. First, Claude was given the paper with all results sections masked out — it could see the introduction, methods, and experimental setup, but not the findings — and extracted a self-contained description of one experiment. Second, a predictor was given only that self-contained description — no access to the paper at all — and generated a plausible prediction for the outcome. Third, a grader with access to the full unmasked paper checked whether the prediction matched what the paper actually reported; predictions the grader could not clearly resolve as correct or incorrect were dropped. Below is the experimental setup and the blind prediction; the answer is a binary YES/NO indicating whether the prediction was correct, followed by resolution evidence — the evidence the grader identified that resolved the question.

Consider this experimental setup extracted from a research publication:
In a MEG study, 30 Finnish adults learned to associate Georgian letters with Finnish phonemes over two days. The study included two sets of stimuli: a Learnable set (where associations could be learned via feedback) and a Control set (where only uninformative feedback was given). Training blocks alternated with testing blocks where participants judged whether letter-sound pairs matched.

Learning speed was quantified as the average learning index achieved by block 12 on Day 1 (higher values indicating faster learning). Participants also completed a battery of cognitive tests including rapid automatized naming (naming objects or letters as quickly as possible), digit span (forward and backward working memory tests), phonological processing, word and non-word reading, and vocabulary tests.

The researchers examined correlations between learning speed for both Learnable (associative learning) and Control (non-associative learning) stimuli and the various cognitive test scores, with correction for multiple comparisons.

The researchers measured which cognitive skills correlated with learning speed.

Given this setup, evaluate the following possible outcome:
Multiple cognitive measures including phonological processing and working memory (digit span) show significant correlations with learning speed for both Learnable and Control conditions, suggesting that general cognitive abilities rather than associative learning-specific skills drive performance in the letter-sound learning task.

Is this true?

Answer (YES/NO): NO